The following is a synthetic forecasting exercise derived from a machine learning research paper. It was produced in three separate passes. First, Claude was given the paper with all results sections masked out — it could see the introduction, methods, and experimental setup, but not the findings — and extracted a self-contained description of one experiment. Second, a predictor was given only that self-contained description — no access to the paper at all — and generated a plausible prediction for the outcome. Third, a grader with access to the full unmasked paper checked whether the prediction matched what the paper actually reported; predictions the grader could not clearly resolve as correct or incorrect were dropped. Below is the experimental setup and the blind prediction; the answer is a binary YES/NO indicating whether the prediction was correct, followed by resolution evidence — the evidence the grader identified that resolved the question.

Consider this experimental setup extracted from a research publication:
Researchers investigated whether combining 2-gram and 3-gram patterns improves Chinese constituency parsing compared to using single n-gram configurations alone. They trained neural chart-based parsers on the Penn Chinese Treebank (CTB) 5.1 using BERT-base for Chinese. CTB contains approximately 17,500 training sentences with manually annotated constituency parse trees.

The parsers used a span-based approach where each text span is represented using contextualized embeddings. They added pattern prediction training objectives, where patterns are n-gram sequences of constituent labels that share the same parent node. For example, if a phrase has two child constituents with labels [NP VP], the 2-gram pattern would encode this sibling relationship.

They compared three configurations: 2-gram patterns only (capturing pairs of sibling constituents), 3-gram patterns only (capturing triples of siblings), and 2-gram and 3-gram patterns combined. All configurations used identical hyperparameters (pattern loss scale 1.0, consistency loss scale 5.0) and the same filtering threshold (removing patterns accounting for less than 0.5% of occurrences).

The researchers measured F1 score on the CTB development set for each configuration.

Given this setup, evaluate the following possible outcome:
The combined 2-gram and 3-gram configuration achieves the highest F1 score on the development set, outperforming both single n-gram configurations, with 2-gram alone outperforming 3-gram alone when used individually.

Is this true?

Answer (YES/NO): NO